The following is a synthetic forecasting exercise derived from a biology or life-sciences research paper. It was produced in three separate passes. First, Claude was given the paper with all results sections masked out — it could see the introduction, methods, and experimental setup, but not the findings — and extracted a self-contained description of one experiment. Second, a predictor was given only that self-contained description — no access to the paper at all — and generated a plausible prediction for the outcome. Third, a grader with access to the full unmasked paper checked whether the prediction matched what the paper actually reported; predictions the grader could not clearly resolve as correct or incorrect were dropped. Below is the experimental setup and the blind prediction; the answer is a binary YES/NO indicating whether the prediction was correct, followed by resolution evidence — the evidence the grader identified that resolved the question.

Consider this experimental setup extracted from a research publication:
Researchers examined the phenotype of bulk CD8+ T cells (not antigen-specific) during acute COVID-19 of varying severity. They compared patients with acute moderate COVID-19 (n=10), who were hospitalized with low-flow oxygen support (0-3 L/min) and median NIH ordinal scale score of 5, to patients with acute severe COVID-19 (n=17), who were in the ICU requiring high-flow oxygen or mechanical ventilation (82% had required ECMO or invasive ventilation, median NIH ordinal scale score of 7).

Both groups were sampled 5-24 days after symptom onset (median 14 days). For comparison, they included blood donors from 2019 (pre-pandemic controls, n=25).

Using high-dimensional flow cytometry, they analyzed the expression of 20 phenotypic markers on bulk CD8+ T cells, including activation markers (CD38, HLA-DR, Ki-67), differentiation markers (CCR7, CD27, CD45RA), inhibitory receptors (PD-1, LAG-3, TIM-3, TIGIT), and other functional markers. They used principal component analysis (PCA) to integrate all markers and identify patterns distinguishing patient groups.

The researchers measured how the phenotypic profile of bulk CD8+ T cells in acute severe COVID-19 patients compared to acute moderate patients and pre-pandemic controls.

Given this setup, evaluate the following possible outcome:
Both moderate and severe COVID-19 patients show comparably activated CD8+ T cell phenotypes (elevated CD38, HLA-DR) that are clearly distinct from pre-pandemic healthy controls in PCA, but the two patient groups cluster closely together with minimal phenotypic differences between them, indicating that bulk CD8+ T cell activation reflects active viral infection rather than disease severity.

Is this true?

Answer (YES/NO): NO